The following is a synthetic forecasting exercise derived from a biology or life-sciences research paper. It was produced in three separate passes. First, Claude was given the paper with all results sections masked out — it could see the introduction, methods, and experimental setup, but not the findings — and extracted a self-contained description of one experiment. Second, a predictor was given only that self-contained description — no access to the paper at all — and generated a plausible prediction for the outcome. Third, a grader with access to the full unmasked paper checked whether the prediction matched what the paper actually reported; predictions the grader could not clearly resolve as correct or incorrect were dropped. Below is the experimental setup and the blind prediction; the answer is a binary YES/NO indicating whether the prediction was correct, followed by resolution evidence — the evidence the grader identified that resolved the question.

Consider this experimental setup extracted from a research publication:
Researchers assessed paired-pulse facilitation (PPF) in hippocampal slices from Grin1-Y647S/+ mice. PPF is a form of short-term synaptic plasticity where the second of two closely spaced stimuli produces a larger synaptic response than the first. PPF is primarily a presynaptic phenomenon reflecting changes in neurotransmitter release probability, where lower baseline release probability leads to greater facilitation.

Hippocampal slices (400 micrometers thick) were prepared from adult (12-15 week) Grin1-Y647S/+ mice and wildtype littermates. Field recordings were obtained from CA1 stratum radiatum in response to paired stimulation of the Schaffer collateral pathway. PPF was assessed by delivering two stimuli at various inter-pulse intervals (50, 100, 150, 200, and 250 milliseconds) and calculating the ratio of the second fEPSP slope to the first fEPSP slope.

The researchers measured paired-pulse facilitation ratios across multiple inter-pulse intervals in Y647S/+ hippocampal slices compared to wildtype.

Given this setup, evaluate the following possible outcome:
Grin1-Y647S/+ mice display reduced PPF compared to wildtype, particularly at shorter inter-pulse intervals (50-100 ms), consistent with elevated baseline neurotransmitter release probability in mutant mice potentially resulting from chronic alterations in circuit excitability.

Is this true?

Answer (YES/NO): NO